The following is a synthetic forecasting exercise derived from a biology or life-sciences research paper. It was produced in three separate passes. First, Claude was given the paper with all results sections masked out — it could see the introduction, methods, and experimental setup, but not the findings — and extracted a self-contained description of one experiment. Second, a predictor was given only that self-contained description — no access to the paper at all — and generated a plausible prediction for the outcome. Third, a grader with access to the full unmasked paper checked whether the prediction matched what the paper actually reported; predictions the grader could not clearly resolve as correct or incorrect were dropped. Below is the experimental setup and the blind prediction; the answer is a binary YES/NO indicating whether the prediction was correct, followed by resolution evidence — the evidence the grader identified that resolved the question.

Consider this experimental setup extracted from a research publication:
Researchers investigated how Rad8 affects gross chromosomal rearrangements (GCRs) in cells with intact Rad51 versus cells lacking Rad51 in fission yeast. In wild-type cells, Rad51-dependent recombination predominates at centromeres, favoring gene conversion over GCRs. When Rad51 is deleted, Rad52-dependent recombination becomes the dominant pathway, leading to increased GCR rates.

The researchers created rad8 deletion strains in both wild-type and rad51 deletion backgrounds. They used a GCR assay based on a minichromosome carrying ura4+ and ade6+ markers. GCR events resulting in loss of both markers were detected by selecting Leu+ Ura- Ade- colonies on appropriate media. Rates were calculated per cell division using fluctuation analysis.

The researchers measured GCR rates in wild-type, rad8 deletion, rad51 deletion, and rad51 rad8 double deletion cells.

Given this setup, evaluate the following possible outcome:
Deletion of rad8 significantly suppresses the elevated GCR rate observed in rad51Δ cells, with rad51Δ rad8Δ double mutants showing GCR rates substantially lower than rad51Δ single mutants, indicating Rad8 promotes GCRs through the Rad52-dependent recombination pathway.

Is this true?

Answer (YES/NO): YES